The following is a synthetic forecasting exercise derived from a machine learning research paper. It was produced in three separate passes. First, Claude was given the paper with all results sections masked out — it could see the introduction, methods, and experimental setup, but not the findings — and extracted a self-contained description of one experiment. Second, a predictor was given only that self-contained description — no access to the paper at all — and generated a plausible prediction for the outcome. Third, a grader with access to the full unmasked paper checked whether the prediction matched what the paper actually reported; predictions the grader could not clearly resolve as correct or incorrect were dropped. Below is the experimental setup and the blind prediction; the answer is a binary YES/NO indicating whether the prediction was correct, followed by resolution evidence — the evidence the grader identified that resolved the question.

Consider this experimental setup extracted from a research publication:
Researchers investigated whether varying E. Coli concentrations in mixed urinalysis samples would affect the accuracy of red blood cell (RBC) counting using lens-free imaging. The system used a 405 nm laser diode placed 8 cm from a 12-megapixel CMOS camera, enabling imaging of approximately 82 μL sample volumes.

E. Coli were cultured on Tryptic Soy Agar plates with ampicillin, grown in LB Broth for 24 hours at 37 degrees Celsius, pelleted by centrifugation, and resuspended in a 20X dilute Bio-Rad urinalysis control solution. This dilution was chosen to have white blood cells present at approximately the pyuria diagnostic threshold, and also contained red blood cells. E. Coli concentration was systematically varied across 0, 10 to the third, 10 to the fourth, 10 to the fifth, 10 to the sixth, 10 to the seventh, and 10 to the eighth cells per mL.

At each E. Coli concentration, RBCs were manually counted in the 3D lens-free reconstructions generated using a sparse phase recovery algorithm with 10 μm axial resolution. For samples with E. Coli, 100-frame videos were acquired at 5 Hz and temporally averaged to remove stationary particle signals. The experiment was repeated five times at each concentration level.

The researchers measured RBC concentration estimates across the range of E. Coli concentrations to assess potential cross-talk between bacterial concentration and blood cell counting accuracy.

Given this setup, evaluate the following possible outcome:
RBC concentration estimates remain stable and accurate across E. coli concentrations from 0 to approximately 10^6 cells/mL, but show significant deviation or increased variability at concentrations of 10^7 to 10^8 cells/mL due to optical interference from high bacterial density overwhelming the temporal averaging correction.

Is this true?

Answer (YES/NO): NO